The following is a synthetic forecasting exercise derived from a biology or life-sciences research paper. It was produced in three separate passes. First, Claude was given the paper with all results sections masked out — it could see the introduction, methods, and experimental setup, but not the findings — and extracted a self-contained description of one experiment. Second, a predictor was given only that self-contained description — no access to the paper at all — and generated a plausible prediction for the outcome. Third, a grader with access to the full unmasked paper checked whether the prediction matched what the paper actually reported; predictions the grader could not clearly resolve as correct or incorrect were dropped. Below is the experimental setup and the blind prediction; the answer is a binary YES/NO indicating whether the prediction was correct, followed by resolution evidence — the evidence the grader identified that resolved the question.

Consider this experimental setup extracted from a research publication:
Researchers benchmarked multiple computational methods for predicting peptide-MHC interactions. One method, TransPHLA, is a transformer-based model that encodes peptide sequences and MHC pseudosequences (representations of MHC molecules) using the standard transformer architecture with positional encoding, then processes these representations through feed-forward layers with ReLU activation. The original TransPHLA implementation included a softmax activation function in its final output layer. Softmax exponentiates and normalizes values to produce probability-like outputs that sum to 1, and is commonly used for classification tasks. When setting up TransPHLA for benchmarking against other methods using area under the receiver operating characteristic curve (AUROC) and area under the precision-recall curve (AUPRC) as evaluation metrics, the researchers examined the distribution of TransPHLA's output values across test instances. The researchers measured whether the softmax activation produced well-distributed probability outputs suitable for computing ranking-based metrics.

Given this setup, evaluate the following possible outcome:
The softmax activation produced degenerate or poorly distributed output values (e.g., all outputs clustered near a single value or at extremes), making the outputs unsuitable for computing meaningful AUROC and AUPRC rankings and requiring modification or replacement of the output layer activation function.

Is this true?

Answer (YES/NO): YES